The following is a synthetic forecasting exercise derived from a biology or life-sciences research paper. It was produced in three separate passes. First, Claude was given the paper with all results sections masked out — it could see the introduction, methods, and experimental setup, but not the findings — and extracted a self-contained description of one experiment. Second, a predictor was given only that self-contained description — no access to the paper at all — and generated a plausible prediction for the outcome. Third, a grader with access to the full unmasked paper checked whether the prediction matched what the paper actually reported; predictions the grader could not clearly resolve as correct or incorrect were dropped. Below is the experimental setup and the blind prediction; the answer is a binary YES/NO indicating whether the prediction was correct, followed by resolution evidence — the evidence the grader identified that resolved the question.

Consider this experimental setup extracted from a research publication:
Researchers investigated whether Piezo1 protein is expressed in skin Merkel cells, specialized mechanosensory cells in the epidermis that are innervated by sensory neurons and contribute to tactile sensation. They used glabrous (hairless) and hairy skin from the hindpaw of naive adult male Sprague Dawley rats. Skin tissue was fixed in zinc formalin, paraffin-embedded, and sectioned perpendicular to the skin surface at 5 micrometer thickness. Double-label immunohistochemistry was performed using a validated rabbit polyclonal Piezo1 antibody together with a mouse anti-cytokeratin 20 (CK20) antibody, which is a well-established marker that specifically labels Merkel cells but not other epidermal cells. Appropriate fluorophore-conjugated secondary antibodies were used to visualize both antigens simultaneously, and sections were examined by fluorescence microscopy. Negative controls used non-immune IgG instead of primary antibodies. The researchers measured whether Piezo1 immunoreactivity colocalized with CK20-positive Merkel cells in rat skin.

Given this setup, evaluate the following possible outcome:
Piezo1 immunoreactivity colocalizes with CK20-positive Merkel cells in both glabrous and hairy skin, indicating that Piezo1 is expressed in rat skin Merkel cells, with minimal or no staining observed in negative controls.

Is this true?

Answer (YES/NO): NO